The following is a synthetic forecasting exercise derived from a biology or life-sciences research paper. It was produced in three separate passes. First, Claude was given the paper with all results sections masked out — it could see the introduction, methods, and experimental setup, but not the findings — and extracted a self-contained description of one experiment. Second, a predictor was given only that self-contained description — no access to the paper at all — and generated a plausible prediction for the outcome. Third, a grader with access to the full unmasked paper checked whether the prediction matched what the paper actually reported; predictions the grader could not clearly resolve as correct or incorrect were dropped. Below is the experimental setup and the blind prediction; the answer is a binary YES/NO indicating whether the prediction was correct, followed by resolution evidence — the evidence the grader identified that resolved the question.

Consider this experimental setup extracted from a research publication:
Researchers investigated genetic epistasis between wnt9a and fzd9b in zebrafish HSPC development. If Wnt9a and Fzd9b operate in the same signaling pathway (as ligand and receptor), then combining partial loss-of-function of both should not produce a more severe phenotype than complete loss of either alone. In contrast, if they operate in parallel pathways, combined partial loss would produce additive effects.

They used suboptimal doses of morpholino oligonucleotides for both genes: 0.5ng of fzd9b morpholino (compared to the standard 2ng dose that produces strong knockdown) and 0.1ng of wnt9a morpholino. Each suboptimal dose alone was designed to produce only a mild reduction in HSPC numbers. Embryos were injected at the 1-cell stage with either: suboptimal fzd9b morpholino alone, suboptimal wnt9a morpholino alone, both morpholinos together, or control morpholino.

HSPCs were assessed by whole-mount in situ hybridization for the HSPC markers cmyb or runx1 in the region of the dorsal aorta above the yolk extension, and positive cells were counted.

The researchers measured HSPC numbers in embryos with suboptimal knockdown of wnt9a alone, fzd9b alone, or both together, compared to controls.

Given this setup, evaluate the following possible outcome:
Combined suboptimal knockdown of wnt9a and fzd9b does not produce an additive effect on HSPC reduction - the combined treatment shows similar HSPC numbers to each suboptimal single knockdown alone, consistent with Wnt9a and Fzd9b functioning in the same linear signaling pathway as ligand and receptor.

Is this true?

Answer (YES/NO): NO